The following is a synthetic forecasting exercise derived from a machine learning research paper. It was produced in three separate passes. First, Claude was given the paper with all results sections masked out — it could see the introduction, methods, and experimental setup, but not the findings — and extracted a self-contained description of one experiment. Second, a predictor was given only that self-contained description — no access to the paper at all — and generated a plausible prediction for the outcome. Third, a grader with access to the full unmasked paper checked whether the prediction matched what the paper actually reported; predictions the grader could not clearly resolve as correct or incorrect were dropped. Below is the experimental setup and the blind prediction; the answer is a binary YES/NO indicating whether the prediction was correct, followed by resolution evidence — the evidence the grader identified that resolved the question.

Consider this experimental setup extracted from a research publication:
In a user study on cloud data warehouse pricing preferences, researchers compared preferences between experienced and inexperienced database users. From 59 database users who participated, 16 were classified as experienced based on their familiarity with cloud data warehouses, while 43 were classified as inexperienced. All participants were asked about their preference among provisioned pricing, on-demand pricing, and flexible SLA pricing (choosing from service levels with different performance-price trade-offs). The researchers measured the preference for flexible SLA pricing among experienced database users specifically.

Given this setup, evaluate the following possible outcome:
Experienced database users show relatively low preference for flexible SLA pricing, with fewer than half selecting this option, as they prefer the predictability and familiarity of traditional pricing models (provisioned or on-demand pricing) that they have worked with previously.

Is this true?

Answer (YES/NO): NO